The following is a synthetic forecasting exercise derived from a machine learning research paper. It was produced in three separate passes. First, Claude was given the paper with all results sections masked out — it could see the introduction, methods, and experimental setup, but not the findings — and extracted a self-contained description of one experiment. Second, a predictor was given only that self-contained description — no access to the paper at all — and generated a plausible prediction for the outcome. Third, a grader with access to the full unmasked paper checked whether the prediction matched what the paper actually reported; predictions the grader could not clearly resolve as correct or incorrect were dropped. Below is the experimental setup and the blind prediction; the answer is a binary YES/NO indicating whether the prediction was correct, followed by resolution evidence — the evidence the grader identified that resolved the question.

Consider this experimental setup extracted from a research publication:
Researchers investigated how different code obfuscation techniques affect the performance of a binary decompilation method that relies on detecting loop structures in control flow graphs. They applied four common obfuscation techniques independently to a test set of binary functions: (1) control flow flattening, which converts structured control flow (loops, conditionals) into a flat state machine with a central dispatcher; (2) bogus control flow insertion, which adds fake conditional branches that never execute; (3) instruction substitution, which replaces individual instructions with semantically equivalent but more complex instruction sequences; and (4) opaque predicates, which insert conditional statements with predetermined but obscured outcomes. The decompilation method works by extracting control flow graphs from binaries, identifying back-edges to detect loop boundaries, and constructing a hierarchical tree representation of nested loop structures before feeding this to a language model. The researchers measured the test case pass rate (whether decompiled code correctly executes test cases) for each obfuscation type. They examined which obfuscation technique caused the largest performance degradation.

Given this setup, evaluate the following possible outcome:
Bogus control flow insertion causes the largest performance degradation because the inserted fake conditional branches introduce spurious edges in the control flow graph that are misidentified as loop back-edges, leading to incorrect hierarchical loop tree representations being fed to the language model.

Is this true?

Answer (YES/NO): NO